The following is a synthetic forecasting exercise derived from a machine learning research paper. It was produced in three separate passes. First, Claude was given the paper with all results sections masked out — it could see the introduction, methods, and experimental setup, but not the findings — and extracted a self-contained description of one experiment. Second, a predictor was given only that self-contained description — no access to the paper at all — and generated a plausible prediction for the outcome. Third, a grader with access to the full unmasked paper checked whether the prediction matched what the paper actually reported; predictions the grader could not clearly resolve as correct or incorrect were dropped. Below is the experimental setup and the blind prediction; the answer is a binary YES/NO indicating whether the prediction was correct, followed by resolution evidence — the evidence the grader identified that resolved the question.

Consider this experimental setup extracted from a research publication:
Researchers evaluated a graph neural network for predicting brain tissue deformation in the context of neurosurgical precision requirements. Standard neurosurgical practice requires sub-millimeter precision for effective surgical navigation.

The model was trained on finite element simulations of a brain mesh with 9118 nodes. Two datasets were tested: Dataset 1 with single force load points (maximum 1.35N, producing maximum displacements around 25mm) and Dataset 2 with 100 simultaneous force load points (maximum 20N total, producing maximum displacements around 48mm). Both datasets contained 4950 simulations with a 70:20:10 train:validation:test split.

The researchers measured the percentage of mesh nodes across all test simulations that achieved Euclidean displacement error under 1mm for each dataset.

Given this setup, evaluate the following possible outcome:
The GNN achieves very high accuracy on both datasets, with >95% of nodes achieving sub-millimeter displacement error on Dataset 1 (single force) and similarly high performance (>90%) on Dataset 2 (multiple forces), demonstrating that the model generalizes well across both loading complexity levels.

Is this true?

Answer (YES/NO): YES